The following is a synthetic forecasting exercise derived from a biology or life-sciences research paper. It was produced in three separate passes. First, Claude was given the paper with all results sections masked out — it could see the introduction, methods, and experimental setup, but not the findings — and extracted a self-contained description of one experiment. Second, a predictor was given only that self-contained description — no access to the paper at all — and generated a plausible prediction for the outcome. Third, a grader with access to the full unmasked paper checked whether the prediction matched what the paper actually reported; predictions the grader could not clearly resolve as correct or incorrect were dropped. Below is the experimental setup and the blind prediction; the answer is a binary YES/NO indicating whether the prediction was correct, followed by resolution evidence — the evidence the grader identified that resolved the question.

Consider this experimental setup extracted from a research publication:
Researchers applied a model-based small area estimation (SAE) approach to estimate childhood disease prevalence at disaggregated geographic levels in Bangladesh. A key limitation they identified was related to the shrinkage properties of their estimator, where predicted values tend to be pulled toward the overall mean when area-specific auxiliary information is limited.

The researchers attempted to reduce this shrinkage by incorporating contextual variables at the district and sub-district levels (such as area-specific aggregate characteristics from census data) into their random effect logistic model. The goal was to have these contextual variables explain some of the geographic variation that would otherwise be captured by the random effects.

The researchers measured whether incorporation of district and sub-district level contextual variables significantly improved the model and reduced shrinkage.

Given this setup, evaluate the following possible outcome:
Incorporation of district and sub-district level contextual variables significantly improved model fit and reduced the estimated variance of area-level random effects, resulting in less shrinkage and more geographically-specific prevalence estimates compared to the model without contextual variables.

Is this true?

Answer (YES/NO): NO